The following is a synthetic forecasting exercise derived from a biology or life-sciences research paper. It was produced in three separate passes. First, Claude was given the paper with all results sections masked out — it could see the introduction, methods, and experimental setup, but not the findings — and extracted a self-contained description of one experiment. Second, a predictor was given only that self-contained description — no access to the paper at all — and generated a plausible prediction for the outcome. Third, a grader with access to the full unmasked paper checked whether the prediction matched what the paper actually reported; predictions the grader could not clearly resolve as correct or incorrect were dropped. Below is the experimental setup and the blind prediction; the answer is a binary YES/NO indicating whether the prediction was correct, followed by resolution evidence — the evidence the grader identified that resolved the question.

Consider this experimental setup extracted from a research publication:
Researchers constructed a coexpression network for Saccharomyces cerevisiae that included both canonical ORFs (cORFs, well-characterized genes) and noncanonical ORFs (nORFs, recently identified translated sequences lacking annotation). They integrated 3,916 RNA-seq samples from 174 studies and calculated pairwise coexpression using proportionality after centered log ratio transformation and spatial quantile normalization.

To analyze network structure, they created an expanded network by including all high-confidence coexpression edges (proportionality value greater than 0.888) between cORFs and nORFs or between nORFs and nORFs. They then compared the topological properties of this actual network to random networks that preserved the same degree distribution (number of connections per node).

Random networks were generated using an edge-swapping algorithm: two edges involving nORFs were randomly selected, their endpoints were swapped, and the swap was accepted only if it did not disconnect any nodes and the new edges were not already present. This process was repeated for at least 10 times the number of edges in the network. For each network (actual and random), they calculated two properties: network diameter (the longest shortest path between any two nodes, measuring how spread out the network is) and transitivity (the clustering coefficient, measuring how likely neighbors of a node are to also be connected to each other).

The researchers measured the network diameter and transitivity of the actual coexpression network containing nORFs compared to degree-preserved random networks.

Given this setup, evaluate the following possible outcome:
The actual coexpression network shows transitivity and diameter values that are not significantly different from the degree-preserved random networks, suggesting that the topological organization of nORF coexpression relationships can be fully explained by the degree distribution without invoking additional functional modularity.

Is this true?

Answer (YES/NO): NO